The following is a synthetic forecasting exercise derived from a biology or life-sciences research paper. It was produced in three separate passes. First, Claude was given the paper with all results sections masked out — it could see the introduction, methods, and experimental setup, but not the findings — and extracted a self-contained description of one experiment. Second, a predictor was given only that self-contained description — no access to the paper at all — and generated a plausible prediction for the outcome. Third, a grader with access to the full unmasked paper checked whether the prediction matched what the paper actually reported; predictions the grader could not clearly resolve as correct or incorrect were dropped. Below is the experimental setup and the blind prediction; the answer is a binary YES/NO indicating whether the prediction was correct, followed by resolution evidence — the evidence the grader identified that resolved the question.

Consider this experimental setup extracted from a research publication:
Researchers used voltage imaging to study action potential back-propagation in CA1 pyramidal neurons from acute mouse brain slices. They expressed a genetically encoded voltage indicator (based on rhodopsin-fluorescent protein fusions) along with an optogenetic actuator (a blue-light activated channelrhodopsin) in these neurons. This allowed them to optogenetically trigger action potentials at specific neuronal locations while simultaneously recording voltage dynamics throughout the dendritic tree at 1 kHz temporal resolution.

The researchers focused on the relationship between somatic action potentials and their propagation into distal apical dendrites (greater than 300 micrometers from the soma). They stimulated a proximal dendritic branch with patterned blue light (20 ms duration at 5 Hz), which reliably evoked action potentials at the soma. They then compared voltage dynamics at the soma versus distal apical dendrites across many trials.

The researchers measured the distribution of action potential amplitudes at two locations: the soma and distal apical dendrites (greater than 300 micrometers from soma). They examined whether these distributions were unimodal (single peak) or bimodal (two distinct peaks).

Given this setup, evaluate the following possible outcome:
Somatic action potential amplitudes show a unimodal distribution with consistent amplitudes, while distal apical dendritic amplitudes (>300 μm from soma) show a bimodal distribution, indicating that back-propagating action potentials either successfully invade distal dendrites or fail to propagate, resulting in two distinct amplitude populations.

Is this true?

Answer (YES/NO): YES